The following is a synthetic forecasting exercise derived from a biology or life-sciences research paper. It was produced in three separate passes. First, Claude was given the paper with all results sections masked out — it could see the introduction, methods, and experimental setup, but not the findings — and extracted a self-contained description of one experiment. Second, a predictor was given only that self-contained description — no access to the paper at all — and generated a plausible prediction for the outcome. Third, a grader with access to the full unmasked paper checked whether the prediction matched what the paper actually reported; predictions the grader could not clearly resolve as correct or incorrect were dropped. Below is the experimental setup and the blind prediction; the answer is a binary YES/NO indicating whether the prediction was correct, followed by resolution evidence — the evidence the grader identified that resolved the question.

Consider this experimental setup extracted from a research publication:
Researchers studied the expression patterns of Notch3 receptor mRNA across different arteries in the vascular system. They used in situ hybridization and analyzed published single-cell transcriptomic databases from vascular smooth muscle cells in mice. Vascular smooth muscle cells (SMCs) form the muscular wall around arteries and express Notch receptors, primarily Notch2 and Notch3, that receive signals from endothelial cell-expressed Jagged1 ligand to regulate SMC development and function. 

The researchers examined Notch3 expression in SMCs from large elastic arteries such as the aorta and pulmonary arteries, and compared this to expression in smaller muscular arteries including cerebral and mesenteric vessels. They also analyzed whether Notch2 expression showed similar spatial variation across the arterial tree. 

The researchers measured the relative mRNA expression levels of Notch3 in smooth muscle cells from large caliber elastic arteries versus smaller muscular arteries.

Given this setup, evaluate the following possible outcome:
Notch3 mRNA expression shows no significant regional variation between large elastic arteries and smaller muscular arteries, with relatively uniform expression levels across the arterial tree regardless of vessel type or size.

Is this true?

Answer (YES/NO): NO